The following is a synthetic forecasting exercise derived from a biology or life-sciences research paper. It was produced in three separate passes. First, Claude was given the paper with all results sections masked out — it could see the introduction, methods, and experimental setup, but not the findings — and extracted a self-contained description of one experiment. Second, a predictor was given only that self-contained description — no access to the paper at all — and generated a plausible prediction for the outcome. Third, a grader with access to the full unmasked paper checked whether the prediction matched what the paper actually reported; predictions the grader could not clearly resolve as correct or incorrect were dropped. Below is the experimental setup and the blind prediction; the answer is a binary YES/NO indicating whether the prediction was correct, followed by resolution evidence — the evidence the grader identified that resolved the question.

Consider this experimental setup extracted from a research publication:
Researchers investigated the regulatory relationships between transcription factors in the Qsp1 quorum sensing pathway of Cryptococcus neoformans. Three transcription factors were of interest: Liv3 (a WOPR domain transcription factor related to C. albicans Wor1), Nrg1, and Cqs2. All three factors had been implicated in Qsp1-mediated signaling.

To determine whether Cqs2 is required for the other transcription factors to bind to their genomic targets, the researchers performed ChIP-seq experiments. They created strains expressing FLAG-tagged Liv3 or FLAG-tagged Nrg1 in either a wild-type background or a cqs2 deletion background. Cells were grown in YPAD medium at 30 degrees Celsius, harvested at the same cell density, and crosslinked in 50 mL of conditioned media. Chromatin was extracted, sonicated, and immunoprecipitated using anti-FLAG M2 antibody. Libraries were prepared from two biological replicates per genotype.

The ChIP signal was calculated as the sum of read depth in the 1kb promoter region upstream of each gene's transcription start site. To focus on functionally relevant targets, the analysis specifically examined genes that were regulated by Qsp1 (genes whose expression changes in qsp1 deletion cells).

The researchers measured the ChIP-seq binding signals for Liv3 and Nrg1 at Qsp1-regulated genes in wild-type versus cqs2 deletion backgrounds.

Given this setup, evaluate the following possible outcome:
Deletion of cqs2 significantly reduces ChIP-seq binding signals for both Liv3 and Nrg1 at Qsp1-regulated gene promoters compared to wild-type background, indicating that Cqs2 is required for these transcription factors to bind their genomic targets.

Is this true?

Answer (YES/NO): YES